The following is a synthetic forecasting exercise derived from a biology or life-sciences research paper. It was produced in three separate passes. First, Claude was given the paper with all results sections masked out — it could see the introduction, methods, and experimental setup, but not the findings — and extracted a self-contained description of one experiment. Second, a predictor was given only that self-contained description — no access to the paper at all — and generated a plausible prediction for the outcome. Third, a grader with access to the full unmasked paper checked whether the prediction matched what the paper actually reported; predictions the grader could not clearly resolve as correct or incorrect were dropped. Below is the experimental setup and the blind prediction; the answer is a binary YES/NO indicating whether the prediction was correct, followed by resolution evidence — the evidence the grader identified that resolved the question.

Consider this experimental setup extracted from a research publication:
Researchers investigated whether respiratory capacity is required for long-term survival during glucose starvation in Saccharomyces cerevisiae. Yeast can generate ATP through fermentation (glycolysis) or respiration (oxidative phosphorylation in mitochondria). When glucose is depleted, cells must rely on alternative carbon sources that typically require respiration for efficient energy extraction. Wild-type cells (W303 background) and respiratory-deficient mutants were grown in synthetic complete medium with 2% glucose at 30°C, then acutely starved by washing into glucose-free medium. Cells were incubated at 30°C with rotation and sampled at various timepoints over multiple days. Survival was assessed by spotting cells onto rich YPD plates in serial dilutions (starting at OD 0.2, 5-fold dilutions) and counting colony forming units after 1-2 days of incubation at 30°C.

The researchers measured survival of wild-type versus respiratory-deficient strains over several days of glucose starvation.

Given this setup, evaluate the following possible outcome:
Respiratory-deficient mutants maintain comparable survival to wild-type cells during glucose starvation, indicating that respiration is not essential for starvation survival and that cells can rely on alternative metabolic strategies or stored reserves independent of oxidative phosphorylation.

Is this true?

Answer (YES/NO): NO